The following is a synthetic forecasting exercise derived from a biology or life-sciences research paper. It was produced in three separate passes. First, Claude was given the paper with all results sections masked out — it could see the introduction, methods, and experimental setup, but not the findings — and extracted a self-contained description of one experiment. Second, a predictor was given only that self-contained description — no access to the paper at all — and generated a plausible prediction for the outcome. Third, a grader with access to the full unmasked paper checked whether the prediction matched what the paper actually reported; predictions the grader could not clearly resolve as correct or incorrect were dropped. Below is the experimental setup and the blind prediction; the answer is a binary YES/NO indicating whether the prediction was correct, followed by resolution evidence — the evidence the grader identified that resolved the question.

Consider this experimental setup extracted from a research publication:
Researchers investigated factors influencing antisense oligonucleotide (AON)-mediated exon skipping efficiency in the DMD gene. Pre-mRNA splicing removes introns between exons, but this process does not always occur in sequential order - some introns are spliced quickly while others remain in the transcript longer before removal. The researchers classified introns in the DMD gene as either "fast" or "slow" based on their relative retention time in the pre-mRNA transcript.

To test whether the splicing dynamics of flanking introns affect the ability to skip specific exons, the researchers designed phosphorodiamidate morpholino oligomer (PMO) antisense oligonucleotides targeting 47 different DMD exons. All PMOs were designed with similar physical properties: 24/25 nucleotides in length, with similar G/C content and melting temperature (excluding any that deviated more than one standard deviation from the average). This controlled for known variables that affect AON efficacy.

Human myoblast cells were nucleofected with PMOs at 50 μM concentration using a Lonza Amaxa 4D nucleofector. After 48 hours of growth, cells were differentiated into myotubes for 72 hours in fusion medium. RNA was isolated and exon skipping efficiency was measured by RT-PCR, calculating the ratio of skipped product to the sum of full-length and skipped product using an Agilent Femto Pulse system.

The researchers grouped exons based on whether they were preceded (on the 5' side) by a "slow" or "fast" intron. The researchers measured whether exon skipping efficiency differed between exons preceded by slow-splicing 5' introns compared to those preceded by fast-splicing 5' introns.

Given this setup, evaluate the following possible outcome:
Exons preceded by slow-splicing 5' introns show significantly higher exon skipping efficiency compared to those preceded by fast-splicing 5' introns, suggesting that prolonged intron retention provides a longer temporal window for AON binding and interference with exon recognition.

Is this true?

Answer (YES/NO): YES